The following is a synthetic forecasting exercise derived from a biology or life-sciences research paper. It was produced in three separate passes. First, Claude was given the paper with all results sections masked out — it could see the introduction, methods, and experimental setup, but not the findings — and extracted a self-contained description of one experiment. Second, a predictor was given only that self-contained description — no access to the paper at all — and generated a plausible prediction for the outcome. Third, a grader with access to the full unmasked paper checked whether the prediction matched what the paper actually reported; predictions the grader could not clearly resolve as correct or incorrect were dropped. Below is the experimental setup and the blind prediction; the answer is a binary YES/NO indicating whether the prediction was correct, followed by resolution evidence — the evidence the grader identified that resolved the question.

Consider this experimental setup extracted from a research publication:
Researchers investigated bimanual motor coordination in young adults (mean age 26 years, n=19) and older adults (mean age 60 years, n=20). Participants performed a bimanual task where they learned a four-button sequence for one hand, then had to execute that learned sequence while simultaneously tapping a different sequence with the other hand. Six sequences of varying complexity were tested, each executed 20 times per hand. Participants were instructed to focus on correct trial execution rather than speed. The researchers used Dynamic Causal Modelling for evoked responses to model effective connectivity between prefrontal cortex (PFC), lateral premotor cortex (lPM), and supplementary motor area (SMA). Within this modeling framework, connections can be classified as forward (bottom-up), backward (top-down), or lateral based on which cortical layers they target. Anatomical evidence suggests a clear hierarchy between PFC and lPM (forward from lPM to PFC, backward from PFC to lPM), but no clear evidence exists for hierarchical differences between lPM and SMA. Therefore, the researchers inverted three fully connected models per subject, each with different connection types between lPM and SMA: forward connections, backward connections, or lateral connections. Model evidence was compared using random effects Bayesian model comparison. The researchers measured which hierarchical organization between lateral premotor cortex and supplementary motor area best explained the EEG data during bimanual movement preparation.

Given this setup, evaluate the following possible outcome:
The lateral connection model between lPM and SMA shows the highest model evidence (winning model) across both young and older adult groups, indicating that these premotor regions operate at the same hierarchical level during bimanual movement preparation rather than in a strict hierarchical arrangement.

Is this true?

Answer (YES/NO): NO